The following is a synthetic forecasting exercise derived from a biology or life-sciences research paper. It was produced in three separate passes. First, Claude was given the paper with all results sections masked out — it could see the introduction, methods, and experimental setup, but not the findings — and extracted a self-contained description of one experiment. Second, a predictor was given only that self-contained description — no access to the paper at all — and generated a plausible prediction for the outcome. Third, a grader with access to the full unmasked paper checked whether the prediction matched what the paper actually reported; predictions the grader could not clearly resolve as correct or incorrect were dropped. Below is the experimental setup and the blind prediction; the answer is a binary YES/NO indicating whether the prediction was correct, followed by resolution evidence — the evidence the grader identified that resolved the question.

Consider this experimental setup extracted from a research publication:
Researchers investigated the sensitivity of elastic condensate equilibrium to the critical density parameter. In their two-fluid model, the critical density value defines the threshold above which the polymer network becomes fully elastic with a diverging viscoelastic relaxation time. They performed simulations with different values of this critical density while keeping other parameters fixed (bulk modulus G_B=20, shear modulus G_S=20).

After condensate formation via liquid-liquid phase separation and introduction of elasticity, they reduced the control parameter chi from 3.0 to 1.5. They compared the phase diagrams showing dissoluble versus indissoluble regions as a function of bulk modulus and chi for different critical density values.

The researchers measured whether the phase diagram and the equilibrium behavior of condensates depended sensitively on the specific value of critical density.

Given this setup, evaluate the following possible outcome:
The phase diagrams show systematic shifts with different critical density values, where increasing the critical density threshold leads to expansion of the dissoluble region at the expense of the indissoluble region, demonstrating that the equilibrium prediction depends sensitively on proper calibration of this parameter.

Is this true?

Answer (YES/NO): NO